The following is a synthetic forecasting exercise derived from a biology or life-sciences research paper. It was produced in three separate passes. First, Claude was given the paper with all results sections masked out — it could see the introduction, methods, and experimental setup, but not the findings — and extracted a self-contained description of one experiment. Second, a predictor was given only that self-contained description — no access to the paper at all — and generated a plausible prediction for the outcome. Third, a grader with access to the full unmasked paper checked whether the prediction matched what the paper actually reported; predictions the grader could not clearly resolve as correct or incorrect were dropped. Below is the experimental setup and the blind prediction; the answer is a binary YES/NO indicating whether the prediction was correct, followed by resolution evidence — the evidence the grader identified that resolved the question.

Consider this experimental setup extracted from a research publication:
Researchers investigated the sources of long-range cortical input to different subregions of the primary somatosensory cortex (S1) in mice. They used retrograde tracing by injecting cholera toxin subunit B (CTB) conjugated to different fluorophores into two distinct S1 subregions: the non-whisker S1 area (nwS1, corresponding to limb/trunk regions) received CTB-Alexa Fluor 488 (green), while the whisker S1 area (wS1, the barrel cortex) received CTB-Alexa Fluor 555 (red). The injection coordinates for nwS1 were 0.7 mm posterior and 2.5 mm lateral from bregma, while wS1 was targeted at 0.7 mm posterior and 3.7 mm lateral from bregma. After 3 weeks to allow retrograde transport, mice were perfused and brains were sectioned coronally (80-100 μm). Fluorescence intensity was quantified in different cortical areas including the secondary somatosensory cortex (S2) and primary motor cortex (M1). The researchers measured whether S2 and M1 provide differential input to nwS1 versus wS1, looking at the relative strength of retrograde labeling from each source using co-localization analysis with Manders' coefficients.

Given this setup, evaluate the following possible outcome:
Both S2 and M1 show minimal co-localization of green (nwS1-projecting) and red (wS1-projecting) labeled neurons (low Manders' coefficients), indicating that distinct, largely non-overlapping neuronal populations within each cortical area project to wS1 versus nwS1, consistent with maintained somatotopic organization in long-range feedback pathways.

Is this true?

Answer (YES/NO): YES